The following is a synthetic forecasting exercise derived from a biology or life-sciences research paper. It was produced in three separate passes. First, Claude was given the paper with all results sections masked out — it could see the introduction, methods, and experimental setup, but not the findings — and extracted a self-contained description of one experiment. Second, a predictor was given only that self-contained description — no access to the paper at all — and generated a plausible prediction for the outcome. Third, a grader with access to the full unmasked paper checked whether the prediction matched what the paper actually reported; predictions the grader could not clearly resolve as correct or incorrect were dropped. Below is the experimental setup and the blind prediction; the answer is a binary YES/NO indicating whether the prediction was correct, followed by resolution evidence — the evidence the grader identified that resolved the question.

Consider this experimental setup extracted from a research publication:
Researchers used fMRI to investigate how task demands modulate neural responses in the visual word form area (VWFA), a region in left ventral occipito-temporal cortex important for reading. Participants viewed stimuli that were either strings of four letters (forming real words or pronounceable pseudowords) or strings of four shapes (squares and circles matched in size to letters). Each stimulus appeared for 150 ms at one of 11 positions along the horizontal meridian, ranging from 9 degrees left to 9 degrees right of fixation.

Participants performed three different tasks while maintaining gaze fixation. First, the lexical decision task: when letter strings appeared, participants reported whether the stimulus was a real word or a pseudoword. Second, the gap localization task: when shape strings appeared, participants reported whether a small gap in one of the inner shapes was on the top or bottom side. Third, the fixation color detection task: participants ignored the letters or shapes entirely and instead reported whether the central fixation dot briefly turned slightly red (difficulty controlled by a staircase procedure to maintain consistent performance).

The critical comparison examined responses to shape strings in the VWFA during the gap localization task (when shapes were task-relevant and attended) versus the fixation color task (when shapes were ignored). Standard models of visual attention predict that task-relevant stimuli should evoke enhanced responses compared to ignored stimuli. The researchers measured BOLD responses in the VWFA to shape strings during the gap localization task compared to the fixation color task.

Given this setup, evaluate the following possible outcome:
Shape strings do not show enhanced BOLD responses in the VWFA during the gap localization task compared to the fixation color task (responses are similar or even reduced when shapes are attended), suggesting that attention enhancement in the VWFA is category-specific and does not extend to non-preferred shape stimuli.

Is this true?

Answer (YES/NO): YES